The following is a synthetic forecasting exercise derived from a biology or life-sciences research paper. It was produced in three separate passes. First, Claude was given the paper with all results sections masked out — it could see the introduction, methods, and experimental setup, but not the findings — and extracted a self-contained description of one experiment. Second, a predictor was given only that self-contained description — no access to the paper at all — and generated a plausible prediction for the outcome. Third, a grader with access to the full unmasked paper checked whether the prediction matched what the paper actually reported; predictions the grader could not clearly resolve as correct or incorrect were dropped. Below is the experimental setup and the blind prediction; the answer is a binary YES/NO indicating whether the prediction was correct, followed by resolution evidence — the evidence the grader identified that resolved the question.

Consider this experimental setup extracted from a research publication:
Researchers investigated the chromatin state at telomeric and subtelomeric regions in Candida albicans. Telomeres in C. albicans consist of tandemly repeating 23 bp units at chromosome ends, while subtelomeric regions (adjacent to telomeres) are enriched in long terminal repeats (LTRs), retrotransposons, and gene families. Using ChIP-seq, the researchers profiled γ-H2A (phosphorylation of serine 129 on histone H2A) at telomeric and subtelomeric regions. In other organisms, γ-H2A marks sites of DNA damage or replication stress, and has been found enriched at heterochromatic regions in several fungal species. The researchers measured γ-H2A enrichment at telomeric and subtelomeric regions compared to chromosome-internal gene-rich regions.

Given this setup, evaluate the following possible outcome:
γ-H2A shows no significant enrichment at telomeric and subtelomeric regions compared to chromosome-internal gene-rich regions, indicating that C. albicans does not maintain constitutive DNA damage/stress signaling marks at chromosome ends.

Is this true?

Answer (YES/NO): NO